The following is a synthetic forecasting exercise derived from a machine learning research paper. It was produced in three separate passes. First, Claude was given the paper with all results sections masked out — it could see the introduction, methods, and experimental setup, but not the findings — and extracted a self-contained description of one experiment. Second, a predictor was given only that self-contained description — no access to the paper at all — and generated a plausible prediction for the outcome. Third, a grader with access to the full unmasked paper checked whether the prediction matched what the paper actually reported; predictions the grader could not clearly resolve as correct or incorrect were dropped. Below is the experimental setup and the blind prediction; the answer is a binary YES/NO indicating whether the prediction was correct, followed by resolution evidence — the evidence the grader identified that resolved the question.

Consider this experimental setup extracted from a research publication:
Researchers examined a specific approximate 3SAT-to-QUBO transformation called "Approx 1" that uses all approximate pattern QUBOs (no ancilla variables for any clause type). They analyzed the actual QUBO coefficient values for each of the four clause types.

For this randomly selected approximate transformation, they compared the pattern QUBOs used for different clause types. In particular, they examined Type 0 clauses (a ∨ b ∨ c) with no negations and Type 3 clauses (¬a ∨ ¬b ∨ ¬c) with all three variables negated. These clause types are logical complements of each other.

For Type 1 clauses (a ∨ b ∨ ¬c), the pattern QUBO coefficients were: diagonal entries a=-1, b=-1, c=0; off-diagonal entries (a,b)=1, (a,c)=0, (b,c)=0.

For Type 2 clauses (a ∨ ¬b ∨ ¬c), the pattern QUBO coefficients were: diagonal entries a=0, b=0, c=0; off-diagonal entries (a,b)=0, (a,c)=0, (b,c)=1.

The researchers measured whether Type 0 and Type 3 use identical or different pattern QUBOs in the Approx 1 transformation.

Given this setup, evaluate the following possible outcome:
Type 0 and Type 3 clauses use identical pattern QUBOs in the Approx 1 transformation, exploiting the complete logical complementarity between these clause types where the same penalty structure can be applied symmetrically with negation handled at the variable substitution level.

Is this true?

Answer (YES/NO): YES